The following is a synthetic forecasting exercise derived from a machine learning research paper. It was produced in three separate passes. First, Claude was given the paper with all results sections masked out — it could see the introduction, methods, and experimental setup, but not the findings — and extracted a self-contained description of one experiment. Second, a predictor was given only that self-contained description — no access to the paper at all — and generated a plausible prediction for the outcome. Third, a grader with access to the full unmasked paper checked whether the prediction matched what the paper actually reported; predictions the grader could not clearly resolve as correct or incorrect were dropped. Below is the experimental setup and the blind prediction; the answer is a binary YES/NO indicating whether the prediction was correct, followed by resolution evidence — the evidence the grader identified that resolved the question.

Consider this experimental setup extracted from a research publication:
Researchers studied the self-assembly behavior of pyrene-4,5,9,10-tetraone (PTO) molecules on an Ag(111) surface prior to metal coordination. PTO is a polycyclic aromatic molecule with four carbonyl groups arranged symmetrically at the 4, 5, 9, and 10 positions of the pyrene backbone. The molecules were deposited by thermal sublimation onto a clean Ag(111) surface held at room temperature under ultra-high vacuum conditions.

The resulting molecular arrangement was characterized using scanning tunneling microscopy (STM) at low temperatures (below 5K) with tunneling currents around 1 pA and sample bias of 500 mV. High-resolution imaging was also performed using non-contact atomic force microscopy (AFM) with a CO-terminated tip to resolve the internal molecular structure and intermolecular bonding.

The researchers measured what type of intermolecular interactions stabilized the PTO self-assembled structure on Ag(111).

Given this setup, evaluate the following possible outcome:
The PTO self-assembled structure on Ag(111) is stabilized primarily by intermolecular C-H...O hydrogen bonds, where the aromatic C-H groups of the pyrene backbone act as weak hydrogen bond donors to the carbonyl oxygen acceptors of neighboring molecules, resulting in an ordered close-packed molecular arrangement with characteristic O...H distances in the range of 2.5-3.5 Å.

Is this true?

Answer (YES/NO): YES